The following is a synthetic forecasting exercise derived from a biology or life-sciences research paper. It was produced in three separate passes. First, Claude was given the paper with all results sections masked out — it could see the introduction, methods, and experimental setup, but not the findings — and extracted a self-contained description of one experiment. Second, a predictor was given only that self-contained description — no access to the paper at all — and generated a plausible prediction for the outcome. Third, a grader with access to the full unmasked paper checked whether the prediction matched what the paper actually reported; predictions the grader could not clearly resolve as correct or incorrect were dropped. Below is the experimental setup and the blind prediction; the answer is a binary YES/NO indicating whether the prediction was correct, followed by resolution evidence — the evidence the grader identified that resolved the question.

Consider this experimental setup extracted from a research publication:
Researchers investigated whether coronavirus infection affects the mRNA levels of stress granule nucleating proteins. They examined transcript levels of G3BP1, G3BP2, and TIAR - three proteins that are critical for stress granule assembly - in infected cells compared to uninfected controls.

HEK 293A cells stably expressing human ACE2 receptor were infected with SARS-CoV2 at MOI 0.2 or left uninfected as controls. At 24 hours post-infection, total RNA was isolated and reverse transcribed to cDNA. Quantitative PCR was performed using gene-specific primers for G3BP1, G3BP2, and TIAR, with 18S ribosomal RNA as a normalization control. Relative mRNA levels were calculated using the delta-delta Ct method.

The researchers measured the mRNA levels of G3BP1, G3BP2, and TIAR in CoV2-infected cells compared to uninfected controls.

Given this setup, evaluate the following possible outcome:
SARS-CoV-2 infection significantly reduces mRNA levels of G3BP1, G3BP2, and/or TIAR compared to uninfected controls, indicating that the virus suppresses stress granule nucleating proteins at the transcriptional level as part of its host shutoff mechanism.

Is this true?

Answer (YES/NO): NO